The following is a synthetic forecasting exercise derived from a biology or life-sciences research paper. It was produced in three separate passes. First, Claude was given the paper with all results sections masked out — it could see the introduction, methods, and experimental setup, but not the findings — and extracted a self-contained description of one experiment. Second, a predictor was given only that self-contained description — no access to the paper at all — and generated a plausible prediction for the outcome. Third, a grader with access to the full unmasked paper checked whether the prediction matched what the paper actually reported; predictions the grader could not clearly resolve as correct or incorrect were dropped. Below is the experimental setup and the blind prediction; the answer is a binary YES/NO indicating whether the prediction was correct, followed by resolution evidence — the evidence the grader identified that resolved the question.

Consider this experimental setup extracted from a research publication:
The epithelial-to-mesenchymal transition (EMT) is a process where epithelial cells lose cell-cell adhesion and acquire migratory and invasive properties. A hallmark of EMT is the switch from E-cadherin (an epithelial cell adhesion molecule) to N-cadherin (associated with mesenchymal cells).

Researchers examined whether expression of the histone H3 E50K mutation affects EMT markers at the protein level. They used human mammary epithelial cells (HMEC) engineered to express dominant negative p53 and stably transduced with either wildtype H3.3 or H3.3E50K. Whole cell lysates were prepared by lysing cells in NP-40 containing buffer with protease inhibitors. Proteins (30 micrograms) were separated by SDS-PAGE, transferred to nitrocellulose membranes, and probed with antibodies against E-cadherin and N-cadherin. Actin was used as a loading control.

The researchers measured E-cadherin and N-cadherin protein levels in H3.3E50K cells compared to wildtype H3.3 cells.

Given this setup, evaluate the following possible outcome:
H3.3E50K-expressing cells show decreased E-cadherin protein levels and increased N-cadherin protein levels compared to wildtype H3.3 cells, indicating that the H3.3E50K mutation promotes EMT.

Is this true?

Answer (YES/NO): YES